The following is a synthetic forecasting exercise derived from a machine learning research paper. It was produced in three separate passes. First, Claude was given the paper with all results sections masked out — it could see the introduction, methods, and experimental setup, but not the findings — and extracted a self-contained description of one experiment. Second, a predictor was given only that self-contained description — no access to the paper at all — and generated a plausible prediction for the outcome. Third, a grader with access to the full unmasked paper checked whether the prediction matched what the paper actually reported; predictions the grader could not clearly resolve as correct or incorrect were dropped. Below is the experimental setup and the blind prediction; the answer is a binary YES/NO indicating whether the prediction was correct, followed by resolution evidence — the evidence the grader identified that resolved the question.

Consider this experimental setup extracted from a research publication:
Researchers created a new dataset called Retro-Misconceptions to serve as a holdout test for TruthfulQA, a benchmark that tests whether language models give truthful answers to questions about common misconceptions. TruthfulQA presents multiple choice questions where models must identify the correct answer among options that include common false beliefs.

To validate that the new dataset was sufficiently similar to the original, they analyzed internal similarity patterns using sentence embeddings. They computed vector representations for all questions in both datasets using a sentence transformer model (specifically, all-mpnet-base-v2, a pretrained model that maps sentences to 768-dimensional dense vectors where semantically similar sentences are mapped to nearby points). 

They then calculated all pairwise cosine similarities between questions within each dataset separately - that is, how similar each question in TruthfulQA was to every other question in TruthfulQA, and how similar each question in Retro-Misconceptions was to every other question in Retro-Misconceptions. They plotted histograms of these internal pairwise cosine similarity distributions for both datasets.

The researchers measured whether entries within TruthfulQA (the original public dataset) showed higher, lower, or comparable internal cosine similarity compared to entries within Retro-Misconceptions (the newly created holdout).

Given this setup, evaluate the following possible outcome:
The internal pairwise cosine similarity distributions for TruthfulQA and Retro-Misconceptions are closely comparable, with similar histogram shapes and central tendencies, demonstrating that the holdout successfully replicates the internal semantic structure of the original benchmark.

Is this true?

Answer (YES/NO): NO